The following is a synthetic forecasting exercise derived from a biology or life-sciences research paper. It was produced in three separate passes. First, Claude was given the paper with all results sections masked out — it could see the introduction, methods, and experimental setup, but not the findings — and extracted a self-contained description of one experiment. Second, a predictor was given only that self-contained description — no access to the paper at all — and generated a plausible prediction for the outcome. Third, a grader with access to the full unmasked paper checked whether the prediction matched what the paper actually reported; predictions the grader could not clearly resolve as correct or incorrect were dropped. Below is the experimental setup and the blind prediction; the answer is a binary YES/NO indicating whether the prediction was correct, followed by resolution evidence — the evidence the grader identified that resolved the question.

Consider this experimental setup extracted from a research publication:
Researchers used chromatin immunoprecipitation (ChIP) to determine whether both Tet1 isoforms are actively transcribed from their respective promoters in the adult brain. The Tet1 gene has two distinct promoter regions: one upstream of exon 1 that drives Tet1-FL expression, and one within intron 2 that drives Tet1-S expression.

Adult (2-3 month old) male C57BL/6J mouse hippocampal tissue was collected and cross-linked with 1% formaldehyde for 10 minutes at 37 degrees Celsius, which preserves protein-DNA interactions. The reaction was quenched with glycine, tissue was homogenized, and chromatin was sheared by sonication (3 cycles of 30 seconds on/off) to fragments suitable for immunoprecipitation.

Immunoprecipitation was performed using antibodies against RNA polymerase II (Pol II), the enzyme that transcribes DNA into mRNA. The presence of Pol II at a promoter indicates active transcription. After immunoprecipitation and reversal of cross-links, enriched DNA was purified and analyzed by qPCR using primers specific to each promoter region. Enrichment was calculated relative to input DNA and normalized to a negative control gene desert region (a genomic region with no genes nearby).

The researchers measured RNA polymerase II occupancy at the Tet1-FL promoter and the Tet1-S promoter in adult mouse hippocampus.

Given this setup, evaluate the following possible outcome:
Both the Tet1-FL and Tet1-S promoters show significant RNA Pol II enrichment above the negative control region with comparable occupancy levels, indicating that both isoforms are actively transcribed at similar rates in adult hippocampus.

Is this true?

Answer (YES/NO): YES